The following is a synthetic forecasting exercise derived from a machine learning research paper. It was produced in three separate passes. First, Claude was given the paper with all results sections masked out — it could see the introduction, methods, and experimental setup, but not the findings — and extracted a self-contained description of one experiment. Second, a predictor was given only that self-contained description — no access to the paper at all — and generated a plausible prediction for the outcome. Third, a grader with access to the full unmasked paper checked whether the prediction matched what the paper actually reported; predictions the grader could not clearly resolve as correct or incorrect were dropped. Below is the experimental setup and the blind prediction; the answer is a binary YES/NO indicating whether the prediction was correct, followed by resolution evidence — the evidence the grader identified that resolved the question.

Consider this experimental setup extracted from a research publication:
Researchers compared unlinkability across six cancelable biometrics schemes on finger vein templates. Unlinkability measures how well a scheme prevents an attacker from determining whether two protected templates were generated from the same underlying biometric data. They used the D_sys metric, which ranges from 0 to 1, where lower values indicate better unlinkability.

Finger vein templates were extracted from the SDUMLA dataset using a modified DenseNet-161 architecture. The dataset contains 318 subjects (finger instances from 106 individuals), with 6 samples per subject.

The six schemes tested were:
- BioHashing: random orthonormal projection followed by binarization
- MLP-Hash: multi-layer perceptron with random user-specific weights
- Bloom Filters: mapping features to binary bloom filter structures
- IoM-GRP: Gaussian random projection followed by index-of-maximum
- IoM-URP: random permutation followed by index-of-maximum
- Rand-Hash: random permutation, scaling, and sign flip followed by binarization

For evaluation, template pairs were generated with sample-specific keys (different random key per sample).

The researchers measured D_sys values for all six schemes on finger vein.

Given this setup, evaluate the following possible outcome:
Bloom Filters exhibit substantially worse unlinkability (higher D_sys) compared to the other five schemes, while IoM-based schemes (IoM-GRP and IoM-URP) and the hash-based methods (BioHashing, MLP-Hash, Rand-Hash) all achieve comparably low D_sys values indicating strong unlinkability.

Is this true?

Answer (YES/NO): NO